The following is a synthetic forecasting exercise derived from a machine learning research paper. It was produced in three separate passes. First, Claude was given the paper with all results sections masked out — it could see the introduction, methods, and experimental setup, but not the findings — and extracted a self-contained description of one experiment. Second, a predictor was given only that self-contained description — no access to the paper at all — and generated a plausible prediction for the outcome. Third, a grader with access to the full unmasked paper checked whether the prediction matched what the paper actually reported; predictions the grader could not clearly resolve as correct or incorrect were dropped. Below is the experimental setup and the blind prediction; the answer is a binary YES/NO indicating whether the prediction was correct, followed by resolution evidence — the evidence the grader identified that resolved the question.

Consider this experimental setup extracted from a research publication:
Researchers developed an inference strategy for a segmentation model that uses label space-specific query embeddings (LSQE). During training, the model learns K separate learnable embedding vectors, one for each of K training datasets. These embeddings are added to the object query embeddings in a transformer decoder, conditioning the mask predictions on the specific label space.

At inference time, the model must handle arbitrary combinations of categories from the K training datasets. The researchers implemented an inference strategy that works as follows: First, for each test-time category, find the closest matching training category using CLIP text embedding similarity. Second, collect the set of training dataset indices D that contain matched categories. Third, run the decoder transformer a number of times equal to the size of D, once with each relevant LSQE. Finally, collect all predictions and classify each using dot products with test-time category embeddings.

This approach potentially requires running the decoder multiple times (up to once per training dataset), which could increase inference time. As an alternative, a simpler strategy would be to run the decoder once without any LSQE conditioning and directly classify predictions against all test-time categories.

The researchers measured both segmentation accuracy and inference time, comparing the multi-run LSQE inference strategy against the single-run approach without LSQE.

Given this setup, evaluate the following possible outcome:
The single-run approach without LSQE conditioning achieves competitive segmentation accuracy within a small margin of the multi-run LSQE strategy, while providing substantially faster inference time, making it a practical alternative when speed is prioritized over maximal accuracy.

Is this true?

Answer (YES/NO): NO